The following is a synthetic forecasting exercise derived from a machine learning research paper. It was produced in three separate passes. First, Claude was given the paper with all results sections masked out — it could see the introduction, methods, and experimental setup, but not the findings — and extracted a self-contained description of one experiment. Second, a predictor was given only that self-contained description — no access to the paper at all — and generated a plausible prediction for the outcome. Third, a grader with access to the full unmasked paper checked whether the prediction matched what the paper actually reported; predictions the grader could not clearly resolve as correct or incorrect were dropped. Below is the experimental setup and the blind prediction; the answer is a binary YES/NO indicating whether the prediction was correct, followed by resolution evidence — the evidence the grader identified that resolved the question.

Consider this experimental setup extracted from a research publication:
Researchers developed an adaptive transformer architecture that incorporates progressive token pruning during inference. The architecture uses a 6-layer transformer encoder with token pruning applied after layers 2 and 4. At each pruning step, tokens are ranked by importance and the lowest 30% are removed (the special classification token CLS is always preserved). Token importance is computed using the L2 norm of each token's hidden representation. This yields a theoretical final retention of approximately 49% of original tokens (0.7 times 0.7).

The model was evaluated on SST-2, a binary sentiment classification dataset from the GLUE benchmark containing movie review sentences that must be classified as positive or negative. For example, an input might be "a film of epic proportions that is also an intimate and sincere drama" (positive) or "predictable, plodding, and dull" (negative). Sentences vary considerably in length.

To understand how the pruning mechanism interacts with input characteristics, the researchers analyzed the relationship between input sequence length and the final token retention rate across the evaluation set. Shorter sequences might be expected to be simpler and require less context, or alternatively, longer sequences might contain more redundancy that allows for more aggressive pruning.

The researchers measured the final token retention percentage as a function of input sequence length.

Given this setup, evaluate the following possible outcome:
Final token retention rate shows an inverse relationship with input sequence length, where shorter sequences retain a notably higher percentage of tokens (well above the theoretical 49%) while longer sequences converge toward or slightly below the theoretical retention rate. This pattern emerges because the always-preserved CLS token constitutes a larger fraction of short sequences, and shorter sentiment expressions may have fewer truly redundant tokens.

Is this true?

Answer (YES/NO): NO